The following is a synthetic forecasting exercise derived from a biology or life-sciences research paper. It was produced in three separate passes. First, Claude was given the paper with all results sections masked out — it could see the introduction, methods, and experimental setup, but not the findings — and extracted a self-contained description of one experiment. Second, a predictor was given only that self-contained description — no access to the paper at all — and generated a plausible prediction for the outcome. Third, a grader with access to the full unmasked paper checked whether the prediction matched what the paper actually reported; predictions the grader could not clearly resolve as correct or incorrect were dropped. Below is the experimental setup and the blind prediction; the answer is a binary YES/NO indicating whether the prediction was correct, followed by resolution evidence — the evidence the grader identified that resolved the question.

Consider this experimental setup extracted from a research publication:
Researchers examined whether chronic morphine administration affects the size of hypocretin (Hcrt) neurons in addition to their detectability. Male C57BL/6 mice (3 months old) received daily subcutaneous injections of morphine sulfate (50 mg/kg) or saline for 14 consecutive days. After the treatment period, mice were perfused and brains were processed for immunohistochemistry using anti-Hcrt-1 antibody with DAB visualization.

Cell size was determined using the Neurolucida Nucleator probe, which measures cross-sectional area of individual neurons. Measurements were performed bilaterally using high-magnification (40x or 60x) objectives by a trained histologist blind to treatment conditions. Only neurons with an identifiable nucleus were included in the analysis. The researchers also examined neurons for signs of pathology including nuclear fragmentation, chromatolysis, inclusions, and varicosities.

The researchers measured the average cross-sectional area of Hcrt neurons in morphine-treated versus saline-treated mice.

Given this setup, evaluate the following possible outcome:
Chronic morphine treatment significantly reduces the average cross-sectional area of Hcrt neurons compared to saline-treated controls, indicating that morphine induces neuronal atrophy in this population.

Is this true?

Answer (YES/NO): YES